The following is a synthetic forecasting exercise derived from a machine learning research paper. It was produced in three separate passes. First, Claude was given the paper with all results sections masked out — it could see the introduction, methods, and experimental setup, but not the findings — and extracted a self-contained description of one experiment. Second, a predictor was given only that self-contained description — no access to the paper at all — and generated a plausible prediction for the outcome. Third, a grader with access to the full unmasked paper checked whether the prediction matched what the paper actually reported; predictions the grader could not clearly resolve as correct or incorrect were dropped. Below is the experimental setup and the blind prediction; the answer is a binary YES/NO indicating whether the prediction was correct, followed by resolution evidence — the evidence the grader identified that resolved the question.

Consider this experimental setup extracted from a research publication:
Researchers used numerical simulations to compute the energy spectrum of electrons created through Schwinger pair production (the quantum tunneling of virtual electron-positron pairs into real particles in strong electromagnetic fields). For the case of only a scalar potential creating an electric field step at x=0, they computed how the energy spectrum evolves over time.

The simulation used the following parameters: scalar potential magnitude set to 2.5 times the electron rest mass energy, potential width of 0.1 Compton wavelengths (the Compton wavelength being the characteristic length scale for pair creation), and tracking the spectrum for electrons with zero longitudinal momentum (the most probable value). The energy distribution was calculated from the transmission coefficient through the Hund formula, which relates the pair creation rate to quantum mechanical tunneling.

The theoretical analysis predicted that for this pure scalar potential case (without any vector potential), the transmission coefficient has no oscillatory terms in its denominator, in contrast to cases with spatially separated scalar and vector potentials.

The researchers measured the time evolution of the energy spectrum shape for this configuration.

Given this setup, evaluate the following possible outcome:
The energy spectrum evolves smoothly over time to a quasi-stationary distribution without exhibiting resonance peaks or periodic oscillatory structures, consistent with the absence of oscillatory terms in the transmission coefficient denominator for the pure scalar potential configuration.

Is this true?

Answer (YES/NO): YES